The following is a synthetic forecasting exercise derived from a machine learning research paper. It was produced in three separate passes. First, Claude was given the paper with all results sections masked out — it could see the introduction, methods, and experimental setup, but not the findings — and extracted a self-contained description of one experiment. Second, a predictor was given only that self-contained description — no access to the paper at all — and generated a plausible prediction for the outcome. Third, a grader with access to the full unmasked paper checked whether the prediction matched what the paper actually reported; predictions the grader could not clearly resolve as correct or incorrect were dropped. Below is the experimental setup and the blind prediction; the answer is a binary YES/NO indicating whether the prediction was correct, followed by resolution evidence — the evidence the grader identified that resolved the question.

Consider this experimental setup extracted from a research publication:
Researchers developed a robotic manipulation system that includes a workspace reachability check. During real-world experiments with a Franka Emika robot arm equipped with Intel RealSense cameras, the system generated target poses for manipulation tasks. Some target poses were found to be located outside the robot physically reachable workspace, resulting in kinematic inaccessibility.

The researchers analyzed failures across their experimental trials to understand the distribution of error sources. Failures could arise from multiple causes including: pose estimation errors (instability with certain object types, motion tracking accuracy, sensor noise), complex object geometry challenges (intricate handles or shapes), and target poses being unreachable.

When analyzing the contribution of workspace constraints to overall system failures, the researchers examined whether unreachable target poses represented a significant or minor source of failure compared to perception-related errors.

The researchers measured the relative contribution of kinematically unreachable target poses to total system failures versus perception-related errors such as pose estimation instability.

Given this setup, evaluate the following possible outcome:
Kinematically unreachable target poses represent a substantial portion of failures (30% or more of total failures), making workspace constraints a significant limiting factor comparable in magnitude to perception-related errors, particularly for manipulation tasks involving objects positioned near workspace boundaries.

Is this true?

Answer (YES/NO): NO